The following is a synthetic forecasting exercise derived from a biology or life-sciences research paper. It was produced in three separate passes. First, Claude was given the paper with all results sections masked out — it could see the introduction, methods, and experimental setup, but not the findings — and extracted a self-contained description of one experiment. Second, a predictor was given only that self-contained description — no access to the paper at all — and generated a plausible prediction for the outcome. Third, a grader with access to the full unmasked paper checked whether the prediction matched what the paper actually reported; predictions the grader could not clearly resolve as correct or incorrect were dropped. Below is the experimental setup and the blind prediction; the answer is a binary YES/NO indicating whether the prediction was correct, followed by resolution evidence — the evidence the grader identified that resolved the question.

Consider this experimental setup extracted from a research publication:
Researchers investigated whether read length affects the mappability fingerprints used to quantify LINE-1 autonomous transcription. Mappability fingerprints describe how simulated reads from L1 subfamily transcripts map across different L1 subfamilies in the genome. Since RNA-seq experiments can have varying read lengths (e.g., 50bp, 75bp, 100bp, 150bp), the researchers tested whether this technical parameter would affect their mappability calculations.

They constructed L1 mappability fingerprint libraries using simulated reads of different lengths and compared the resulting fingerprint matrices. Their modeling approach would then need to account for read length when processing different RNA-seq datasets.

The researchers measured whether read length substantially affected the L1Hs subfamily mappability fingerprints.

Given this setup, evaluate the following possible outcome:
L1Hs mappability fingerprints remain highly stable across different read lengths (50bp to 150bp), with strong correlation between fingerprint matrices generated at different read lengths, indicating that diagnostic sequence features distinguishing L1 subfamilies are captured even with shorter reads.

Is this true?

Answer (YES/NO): NO